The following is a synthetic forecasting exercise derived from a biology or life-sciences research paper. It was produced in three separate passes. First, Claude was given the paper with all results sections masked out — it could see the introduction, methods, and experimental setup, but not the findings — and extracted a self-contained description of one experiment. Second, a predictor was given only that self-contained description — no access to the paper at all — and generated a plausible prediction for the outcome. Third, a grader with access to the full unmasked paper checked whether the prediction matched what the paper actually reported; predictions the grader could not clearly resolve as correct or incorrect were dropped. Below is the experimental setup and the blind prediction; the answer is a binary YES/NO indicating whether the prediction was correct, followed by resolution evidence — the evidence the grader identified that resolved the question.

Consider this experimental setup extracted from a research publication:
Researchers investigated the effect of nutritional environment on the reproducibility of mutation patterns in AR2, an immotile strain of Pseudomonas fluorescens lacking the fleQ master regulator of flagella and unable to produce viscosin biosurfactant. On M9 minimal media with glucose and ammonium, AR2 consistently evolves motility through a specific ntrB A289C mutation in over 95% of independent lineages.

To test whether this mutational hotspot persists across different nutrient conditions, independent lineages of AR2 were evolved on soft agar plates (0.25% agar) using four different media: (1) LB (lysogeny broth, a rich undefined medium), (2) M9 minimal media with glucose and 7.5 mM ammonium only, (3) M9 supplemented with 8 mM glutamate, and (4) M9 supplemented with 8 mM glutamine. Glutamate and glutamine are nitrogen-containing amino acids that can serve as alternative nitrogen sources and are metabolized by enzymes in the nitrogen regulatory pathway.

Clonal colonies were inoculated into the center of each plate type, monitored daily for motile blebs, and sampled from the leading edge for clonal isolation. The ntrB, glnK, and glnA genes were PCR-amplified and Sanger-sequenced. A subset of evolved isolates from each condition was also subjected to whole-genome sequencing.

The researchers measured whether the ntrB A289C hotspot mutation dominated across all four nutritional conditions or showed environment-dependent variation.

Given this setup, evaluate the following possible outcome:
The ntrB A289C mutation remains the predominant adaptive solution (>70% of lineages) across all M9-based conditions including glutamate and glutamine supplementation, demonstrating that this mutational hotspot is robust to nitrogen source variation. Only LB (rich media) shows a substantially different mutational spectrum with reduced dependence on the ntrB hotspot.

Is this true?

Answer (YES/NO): NO